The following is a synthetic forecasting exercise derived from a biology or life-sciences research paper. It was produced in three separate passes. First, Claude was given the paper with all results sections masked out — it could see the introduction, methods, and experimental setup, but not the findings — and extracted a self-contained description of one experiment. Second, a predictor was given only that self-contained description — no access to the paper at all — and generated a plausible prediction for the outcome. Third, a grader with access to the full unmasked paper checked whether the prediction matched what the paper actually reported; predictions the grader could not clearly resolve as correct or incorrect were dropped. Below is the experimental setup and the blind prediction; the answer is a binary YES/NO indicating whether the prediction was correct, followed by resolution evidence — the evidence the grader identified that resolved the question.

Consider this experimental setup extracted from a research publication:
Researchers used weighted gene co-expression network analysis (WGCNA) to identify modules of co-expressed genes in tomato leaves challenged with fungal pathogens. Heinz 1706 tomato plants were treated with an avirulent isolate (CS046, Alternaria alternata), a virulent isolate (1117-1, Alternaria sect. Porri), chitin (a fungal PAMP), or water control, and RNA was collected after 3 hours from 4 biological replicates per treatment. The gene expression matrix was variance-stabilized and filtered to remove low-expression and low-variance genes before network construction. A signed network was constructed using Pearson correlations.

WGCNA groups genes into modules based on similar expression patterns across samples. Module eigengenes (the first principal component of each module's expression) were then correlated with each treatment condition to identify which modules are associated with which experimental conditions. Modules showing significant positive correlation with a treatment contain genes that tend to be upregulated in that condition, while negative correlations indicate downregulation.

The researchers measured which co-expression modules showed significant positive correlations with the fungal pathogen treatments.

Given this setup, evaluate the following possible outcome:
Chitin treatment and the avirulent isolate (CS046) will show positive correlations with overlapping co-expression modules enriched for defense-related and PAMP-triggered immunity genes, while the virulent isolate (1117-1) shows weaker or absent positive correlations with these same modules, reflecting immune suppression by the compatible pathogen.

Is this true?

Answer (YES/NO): NO